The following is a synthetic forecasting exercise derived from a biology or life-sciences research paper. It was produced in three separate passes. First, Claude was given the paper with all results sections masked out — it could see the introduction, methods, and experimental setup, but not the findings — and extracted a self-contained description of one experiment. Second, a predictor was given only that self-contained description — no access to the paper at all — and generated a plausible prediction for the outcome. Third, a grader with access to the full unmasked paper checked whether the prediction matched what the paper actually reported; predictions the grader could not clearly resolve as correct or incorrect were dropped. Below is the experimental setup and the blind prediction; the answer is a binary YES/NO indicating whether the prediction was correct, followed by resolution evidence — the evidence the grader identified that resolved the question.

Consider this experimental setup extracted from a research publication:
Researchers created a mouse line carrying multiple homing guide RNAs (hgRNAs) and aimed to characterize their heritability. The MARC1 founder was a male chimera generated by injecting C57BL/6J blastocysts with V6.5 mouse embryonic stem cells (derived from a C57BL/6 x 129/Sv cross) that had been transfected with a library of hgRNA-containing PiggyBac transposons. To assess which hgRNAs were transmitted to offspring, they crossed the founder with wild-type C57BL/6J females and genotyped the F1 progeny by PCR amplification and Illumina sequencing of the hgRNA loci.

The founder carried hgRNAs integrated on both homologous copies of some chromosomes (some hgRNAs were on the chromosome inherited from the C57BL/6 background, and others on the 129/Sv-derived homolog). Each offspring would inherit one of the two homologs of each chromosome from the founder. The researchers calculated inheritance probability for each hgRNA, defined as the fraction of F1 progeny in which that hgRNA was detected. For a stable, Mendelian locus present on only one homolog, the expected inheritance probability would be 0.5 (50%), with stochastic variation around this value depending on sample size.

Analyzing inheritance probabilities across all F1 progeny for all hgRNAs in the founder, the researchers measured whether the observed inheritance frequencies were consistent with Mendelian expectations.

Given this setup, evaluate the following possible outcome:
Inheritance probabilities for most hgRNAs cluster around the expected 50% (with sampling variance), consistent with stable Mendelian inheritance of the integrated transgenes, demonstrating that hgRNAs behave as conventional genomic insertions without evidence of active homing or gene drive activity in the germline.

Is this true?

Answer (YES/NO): YES